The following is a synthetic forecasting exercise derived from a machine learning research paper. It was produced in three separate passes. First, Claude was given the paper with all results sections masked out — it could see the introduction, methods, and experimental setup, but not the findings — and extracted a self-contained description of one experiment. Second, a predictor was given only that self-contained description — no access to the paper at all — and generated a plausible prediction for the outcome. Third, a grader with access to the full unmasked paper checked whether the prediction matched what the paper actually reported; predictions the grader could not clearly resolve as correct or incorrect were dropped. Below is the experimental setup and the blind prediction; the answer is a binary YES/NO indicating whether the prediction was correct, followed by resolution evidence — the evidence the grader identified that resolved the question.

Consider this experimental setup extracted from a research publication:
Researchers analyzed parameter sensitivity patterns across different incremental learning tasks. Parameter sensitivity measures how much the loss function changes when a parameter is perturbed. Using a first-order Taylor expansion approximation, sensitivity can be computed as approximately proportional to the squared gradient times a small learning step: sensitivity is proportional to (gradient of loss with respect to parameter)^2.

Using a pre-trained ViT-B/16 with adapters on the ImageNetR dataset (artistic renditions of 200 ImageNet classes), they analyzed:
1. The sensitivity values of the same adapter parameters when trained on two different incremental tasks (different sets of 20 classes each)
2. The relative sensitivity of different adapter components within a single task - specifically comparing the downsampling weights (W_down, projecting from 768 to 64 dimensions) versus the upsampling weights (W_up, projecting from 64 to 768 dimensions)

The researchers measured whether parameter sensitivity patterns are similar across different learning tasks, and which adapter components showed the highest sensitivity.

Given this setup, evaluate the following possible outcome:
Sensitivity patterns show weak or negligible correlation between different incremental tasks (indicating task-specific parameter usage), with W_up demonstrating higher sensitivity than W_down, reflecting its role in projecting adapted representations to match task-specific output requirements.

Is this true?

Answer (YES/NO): NO